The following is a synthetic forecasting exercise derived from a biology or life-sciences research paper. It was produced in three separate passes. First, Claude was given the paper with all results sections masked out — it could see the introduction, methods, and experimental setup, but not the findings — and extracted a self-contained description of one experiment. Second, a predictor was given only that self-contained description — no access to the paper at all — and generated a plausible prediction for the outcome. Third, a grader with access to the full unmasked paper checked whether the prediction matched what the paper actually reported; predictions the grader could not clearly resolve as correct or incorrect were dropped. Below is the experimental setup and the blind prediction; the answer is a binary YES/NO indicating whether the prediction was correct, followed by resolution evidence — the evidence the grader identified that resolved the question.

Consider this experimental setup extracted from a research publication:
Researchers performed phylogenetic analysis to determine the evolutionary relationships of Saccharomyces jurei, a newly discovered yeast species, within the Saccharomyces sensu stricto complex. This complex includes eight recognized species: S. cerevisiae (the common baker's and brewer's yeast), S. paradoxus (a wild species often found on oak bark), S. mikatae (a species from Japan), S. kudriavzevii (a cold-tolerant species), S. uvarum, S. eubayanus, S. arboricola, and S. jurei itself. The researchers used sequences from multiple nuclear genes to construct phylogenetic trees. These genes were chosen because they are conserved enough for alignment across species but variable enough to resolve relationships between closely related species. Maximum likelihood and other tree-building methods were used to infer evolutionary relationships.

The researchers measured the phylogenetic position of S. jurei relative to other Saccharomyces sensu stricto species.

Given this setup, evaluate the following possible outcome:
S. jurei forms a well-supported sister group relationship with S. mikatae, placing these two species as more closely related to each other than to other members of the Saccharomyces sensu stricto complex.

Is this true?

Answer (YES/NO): YES